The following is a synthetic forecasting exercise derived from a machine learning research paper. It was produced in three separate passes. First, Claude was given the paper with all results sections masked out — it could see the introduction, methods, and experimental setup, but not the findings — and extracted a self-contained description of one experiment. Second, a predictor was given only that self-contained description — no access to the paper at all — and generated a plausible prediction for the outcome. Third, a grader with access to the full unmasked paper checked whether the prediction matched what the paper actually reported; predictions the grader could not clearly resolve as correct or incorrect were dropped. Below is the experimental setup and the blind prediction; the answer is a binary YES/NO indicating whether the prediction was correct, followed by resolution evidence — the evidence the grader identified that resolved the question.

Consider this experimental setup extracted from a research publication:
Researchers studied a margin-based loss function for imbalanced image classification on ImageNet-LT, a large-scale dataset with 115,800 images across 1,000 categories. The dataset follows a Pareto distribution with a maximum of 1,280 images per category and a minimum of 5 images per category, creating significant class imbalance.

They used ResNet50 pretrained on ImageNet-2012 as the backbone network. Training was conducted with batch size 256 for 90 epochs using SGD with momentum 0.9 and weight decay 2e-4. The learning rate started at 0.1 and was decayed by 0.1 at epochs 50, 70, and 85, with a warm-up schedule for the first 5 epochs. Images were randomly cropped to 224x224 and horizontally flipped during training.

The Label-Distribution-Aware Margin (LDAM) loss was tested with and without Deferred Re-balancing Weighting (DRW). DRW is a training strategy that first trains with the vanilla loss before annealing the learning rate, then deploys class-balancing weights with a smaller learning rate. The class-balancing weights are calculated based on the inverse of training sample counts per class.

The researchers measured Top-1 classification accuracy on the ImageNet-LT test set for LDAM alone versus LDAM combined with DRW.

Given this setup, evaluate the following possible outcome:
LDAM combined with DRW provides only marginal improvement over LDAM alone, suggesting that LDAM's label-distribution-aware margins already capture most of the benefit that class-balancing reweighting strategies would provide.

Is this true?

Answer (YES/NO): NO